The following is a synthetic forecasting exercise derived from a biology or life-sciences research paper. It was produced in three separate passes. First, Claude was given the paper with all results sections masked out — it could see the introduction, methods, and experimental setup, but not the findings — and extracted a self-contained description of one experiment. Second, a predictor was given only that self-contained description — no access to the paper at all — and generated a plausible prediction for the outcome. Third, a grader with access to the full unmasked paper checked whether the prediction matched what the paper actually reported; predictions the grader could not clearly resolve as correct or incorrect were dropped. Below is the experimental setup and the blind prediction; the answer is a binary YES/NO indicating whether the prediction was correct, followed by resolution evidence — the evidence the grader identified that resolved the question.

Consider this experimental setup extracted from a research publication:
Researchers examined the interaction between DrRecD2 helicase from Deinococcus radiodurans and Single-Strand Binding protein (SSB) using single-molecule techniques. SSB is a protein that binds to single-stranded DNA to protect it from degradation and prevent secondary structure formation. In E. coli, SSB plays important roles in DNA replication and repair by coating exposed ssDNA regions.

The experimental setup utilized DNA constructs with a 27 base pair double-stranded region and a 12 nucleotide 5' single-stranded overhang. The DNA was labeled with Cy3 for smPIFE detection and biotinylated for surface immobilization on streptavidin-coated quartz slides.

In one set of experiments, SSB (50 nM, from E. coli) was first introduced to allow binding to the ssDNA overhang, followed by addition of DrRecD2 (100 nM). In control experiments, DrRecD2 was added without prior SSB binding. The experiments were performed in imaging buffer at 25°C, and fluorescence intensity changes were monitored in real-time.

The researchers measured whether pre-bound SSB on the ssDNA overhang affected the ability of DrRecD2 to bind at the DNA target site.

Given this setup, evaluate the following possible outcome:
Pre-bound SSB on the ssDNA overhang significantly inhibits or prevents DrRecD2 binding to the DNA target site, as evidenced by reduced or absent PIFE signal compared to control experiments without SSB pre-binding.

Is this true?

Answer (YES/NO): NO